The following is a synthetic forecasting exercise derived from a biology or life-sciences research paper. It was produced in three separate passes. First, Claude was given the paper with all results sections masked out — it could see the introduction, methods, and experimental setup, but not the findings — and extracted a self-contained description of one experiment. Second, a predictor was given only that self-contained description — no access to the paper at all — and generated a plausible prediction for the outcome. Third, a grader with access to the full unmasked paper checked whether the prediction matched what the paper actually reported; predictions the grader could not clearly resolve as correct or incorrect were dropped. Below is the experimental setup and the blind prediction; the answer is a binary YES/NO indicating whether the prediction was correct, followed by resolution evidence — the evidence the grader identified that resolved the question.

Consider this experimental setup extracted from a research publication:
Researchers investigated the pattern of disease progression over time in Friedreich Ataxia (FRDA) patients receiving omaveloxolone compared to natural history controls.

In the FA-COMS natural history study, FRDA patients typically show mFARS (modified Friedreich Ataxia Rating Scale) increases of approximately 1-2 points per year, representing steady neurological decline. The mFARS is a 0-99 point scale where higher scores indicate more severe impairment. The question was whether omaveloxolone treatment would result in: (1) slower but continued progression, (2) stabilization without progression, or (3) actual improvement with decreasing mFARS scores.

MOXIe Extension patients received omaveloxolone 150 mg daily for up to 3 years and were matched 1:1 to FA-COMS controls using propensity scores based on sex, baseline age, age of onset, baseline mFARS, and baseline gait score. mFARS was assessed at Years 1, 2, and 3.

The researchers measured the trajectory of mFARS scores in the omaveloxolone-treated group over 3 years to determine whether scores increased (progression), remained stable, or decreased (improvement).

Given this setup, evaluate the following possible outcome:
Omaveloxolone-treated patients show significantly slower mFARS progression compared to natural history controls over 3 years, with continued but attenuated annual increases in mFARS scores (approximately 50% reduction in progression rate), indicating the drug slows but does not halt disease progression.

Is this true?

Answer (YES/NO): YES